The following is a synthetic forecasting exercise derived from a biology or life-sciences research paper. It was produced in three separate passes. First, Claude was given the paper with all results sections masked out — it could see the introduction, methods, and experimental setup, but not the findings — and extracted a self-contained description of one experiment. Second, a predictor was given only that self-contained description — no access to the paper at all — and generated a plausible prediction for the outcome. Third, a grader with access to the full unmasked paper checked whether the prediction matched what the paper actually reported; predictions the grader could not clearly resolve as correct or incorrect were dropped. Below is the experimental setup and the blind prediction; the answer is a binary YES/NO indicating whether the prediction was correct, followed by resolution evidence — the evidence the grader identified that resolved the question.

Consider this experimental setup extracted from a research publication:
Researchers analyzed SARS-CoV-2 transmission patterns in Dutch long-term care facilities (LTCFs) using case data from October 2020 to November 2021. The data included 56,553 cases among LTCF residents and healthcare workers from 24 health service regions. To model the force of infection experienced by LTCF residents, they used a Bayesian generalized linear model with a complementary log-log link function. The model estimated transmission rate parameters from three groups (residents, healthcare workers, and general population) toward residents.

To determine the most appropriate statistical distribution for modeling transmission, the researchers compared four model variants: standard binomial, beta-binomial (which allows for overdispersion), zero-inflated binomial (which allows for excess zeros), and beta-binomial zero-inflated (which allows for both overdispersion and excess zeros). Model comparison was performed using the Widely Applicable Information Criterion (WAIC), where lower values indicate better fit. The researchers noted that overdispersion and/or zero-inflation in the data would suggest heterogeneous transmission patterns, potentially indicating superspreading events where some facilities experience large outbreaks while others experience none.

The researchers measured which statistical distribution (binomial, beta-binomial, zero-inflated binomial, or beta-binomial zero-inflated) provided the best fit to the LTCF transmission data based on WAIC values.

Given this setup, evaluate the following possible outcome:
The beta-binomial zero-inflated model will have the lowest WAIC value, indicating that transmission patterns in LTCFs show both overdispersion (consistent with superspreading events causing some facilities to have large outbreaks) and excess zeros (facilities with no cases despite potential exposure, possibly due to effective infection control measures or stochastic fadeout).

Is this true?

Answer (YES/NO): NO